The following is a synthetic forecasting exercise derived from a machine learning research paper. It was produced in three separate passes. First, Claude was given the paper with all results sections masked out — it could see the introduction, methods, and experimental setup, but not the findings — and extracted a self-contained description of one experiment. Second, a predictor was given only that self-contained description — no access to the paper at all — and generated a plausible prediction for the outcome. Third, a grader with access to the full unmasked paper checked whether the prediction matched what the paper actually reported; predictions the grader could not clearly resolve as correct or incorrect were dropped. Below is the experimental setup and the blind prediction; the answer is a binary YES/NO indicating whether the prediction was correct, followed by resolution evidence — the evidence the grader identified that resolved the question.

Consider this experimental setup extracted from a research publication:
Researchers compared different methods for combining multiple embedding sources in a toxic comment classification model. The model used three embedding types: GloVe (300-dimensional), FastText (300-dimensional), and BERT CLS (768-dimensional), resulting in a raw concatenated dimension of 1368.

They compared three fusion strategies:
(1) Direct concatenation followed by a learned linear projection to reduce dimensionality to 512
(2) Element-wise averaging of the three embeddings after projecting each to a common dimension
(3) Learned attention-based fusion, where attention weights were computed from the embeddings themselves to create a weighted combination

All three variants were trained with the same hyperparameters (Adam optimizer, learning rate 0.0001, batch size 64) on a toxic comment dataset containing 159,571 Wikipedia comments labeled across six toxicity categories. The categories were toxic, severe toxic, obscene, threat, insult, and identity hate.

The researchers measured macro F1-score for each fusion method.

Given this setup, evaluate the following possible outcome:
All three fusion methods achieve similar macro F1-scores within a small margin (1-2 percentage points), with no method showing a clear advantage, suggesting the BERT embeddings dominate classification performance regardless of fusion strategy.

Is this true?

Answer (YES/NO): NO